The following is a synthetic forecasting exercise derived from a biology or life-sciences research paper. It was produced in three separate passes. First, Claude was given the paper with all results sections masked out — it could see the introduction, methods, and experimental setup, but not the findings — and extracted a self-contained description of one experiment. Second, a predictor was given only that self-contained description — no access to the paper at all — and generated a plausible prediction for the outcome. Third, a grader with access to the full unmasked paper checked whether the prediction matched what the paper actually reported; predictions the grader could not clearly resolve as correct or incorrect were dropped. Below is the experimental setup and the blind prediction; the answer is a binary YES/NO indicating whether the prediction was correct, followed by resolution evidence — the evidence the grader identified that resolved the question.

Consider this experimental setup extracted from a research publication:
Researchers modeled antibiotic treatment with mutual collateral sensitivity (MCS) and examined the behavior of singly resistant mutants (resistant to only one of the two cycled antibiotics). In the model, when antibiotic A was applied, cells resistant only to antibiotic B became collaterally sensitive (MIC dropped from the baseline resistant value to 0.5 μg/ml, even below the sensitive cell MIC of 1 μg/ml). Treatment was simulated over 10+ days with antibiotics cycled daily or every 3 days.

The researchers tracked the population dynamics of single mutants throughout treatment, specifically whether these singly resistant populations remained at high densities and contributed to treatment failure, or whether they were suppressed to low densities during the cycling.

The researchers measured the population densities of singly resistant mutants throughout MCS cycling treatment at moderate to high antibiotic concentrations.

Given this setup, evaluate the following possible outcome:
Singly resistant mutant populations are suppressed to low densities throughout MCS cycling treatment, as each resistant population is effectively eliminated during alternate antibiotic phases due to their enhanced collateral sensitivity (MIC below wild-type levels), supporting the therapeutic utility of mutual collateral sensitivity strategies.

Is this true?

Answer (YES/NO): NO